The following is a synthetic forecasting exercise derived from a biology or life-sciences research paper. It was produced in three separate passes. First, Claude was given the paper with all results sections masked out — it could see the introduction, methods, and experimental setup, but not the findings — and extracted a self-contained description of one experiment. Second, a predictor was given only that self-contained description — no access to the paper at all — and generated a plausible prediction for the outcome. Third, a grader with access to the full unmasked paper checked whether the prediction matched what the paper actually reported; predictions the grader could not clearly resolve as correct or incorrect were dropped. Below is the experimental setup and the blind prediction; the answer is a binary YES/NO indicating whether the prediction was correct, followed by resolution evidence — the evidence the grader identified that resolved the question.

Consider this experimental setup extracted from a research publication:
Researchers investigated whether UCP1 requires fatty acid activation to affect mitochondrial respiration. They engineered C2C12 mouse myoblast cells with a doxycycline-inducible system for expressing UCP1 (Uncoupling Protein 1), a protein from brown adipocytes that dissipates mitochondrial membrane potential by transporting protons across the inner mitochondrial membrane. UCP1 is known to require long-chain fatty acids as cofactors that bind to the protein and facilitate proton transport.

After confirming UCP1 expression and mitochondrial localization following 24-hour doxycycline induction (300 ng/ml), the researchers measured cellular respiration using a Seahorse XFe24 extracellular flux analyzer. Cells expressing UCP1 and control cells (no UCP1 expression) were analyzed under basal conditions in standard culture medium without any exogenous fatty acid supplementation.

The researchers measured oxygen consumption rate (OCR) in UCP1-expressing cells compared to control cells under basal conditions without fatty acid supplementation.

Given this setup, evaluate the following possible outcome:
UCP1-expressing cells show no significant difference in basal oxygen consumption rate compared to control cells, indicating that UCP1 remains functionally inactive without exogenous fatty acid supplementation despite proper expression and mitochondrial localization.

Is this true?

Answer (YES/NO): YES